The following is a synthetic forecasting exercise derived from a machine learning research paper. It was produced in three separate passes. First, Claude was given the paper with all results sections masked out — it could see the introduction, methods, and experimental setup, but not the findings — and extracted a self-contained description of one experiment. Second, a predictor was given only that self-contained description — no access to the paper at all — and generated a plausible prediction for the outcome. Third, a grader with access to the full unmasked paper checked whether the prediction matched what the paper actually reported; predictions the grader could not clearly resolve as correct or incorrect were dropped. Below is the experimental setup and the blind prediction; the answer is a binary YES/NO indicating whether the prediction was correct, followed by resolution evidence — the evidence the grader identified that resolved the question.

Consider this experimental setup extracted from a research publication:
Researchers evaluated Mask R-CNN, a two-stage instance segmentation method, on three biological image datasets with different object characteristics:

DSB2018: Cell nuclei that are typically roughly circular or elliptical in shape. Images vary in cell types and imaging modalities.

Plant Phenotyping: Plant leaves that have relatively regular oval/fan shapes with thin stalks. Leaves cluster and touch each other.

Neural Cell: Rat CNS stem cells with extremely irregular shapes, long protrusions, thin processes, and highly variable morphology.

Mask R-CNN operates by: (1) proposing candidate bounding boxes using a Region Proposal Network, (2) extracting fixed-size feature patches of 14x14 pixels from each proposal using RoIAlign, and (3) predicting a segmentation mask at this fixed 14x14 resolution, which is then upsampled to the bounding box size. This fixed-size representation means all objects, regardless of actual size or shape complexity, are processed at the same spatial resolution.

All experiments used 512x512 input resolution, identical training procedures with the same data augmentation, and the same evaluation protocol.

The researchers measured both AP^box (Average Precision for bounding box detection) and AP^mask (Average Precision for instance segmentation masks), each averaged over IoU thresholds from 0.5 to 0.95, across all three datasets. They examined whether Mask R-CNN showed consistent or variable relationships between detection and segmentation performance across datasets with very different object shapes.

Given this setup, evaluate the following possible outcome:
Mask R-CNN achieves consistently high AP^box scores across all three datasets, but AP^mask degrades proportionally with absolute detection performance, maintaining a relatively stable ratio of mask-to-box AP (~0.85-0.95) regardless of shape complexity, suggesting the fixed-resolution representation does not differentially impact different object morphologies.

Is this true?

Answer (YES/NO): NO